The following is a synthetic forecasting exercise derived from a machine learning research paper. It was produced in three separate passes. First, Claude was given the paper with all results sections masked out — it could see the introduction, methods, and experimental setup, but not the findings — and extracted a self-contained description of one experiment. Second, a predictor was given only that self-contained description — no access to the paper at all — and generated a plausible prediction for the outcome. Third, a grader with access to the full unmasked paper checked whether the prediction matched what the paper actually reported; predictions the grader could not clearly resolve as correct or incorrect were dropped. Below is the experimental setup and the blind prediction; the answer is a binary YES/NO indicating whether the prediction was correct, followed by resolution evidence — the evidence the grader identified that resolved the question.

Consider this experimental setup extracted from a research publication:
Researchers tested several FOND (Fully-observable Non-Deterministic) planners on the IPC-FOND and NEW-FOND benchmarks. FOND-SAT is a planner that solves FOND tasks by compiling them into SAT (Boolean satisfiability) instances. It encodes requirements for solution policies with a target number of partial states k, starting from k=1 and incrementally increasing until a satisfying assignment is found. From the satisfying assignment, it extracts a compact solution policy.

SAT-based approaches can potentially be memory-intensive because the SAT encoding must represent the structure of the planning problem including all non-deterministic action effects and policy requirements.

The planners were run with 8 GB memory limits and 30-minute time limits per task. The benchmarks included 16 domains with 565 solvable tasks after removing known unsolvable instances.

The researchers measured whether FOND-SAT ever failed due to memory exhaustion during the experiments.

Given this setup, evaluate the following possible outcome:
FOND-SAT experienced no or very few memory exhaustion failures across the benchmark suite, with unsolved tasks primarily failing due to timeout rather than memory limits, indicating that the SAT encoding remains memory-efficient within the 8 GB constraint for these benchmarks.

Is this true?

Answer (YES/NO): YES